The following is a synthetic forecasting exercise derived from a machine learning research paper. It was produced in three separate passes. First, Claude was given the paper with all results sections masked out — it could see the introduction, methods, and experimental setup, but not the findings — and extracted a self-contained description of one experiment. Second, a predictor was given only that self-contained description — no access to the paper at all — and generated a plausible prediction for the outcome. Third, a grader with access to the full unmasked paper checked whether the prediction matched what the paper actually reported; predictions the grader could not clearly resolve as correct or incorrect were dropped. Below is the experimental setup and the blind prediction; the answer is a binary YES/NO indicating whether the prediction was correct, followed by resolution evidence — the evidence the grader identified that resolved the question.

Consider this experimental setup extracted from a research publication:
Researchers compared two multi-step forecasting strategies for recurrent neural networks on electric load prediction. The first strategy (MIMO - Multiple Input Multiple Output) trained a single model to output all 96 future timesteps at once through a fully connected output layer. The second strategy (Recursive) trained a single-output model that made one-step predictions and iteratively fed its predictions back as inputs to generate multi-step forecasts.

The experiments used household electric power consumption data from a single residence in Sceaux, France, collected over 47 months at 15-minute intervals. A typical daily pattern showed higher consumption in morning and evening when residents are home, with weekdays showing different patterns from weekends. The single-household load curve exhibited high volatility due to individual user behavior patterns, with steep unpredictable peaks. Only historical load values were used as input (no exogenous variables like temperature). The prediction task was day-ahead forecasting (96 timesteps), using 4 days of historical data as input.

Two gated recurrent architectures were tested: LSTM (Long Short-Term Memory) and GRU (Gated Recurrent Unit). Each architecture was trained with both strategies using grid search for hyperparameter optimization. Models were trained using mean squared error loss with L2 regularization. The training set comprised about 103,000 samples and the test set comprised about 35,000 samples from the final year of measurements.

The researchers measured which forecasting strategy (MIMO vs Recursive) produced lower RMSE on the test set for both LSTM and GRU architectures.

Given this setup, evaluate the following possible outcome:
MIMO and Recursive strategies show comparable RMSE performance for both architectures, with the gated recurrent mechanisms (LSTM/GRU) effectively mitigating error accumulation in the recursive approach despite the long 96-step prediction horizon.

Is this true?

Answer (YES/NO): NO